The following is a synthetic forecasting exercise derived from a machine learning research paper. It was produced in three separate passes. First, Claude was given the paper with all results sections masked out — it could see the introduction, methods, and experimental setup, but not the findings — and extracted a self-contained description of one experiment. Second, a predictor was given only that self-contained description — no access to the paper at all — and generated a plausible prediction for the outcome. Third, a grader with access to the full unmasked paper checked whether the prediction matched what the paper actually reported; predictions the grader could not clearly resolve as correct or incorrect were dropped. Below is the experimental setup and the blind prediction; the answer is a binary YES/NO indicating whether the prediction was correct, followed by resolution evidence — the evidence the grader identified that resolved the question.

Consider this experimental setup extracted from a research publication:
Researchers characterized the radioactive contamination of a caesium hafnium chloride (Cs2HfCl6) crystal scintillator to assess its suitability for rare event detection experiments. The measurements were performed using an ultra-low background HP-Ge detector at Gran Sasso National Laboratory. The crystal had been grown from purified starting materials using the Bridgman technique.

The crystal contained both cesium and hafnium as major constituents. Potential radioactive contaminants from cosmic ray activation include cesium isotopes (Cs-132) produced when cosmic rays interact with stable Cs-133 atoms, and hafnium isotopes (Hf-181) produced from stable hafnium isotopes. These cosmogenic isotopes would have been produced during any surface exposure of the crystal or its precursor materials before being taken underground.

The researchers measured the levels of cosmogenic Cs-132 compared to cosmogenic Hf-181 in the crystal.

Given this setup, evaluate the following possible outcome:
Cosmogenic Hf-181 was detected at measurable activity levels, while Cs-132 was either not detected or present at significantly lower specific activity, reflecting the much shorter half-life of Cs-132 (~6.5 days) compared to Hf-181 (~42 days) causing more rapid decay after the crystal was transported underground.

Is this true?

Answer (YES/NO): NO